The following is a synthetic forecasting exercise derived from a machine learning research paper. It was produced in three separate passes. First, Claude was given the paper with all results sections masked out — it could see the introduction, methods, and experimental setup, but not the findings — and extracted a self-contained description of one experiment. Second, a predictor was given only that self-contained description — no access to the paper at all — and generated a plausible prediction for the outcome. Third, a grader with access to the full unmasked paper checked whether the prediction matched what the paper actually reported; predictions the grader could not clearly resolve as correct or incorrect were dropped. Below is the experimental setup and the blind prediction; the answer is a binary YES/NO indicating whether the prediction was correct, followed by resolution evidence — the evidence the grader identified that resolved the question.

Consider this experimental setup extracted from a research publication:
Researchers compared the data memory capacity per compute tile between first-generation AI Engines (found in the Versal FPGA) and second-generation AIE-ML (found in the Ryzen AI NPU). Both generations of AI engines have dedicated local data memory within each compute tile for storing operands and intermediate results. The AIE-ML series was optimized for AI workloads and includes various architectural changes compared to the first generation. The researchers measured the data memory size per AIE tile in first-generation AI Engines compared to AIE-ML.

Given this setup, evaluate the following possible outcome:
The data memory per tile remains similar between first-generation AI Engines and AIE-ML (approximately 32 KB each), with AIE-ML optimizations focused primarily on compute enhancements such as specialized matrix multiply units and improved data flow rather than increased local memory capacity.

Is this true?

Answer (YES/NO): NO